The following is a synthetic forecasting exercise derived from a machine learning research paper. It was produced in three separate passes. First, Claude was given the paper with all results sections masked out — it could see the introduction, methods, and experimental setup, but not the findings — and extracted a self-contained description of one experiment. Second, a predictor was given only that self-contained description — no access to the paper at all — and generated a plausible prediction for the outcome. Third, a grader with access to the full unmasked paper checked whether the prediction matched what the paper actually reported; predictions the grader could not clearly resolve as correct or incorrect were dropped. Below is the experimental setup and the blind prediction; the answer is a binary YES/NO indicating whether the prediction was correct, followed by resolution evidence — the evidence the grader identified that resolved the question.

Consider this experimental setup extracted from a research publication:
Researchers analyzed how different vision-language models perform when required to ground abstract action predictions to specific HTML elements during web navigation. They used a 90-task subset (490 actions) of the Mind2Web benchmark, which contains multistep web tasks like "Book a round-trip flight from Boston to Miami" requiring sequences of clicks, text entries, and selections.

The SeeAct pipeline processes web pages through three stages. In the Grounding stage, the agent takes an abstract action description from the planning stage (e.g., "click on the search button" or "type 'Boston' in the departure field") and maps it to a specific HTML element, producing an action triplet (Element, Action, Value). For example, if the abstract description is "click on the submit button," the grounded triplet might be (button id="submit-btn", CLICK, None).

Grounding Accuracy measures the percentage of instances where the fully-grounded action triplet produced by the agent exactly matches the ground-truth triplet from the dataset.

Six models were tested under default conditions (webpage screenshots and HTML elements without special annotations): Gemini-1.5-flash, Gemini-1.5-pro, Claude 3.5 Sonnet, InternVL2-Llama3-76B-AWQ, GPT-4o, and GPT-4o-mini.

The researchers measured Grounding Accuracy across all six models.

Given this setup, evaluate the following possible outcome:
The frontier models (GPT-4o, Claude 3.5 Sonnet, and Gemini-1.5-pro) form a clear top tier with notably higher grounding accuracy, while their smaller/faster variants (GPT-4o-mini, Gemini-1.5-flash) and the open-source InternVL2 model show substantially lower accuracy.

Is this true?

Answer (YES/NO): NO